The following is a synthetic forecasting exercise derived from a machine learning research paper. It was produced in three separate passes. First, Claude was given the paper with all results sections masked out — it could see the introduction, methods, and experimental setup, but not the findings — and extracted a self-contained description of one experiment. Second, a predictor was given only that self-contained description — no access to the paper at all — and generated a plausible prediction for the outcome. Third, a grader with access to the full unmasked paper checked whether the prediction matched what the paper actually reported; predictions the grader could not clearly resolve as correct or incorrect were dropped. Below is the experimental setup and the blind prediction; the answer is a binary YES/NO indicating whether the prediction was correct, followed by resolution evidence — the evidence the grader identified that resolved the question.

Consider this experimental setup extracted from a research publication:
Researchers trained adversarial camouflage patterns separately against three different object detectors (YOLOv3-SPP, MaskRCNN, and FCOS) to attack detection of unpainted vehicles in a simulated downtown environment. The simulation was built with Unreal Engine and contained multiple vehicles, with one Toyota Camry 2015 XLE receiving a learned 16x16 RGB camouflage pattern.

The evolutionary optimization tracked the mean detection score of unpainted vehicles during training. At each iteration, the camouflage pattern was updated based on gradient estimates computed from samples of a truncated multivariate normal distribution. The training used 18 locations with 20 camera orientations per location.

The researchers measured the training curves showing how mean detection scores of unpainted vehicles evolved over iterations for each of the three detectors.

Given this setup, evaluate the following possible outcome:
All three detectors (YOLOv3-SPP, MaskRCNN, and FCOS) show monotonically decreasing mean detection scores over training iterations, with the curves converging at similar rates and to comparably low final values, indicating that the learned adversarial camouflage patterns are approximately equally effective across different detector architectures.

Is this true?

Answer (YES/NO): NO